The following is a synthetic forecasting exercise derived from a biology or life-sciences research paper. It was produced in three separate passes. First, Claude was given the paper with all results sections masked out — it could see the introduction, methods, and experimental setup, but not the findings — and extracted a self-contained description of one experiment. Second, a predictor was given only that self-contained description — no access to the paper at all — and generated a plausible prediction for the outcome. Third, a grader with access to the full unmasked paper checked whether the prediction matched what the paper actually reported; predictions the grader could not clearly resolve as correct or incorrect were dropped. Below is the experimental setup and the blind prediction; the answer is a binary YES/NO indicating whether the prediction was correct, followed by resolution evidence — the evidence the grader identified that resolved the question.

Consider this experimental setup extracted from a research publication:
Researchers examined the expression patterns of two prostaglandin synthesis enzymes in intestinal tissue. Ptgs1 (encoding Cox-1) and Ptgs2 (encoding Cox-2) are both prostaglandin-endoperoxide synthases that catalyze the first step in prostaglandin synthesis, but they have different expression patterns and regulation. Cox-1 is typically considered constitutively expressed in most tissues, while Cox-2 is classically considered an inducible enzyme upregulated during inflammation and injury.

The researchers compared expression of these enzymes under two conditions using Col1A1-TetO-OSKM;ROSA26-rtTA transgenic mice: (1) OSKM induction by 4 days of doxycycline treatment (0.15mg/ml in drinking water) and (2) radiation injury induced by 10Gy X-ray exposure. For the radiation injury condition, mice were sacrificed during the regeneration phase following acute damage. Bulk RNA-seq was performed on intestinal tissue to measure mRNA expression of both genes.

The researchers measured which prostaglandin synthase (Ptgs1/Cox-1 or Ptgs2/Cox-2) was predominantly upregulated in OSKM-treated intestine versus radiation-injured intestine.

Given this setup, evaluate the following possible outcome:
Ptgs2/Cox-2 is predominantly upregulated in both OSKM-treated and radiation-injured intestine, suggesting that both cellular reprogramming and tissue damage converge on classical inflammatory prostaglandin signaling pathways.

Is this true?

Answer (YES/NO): NO